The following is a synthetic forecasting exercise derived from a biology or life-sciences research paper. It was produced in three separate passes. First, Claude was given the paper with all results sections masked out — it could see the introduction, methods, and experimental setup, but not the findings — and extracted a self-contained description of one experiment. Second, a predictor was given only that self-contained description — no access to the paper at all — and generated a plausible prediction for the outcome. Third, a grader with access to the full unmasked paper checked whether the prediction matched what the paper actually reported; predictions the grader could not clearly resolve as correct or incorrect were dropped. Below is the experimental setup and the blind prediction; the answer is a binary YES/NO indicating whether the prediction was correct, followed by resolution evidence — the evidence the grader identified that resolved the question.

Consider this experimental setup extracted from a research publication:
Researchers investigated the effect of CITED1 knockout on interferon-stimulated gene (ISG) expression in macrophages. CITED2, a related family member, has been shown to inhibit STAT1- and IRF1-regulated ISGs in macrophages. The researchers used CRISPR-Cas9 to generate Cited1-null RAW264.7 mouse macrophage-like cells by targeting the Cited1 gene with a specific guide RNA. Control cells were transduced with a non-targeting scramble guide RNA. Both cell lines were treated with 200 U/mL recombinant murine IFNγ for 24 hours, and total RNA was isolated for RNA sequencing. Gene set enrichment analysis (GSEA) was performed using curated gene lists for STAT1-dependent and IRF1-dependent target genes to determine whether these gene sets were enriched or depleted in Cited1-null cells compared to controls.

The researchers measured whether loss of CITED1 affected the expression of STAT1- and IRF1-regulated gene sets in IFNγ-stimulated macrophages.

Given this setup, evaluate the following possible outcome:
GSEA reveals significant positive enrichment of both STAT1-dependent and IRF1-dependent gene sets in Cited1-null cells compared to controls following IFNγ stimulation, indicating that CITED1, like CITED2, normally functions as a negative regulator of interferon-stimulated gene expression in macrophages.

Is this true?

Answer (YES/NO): NO